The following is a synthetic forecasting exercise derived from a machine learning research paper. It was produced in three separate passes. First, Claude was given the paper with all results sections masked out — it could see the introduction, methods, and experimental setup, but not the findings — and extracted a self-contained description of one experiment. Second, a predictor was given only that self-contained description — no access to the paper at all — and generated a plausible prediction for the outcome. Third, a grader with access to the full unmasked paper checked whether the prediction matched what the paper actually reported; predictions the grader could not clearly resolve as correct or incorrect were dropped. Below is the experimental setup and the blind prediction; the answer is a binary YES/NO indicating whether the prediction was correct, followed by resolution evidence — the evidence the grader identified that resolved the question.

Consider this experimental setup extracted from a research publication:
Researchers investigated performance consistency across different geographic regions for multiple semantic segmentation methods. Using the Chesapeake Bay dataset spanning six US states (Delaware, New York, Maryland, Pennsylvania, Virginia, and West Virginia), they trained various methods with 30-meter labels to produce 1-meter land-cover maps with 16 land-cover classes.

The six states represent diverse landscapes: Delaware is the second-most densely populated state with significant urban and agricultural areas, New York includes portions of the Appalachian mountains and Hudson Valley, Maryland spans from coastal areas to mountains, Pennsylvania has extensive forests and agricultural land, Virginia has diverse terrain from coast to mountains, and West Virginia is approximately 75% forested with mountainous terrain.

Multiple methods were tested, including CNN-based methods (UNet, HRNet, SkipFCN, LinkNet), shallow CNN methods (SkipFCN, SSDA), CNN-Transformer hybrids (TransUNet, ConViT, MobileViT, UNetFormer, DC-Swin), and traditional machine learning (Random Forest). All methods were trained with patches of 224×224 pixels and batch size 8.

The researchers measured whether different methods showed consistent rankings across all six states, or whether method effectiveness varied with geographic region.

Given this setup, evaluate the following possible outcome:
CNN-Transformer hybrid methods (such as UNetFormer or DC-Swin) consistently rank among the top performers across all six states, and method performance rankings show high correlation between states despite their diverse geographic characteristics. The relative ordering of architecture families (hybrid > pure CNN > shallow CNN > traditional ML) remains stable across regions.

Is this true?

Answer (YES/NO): NO